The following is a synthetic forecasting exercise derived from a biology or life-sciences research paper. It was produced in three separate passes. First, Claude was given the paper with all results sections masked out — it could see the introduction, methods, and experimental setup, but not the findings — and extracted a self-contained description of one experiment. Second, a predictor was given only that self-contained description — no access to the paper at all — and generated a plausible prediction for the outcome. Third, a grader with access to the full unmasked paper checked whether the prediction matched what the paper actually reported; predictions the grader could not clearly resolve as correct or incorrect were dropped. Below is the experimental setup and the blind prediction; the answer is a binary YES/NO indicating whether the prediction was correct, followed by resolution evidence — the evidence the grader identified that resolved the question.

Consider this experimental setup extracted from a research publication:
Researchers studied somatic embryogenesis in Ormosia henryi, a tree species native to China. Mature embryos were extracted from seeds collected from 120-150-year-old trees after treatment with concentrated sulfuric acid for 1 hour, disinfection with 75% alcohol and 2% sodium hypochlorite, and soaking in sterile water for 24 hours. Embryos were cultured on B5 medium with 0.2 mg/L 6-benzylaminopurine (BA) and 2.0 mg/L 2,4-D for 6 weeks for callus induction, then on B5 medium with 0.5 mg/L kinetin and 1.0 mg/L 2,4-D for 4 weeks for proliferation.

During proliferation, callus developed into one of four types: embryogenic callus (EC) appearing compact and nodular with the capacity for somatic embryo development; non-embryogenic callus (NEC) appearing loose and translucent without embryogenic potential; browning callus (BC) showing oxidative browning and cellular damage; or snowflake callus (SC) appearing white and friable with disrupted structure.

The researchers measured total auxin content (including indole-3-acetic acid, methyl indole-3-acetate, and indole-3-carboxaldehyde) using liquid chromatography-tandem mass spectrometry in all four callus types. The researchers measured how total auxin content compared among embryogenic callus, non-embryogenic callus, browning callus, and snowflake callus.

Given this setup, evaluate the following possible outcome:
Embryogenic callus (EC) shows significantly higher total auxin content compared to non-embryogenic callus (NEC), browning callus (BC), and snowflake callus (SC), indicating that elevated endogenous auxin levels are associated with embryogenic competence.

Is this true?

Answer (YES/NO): NO